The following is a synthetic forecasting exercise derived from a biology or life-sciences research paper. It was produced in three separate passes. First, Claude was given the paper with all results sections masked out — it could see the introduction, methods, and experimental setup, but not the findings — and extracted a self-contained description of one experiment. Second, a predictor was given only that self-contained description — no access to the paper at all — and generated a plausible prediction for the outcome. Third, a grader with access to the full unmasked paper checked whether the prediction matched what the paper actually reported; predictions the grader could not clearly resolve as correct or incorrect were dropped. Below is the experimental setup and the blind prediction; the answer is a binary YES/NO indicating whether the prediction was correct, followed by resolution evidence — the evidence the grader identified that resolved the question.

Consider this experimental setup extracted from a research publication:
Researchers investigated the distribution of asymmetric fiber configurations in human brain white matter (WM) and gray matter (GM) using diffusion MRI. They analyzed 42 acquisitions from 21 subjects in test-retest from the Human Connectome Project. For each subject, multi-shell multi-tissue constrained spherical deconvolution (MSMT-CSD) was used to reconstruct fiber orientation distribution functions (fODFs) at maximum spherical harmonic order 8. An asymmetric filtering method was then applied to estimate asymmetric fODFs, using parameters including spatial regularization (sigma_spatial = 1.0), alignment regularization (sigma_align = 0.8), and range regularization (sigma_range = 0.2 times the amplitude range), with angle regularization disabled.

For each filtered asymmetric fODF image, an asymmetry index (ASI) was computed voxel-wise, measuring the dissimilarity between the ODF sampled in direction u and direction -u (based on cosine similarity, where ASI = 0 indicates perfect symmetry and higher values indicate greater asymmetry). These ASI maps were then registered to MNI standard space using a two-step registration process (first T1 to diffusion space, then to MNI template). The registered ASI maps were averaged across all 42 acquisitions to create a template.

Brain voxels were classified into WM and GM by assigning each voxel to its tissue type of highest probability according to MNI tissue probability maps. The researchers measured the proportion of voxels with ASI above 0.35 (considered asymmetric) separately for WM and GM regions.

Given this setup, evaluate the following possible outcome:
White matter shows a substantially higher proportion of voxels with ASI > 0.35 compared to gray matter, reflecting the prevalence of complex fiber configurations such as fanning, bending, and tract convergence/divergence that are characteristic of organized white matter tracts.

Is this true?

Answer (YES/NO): NO